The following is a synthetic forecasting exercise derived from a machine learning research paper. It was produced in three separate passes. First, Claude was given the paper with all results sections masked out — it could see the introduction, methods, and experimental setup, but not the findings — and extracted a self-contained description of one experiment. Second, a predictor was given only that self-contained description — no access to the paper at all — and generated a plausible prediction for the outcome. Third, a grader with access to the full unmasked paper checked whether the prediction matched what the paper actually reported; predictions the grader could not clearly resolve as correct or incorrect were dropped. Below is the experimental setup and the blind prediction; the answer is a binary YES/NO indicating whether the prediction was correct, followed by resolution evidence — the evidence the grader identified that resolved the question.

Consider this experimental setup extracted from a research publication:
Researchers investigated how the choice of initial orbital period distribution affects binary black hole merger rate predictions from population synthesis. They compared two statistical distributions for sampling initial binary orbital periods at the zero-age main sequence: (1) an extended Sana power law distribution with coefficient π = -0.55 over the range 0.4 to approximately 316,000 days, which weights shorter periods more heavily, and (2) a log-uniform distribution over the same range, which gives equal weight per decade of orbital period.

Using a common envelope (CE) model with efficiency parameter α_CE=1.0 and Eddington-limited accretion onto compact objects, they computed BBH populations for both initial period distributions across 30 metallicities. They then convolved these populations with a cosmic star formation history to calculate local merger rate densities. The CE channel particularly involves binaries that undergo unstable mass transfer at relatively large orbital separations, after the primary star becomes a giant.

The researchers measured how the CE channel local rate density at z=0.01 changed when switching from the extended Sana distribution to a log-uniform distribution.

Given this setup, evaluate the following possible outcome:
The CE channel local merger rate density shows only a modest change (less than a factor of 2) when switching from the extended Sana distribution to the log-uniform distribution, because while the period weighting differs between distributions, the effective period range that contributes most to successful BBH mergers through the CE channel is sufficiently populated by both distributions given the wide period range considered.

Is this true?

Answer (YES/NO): YES